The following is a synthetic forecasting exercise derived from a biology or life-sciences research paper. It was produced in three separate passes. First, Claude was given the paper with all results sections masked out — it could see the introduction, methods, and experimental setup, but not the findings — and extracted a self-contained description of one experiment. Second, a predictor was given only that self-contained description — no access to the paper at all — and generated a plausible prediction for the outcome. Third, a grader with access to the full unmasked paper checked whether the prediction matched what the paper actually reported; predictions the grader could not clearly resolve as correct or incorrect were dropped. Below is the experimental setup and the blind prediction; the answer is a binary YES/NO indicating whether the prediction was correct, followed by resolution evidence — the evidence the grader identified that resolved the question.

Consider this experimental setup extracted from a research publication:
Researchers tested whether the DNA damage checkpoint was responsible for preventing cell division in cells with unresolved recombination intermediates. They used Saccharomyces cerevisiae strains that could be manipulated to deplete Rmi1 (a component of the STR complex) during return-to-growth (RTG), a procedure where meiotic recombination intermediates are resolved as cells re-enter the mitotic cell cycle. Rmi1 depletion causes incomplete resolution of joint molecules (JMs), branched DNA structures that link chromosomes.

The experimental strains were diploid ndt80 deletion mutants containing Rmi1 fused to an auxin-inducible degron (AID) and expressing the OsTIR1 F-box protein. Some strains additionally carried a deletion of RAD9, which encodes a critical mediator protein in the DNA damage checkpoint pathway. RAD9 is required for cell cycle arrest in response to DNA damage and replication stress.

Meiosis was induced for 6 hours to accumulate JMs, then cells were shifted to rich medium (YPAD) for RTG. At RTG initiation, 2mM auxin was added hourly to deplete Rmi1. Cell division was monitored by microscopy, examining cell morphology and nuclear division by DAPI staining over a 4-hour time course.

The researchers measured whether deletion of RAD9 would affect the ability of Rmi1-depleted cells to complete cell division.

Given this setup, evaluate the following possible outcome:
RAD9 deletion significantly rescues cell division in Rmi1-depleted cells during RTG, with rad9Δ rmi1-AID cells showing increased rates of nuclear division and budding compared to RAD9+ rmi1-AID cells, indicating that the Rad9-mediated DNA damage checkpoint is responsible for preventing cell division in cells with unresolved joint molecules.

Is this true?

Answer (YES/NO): YES